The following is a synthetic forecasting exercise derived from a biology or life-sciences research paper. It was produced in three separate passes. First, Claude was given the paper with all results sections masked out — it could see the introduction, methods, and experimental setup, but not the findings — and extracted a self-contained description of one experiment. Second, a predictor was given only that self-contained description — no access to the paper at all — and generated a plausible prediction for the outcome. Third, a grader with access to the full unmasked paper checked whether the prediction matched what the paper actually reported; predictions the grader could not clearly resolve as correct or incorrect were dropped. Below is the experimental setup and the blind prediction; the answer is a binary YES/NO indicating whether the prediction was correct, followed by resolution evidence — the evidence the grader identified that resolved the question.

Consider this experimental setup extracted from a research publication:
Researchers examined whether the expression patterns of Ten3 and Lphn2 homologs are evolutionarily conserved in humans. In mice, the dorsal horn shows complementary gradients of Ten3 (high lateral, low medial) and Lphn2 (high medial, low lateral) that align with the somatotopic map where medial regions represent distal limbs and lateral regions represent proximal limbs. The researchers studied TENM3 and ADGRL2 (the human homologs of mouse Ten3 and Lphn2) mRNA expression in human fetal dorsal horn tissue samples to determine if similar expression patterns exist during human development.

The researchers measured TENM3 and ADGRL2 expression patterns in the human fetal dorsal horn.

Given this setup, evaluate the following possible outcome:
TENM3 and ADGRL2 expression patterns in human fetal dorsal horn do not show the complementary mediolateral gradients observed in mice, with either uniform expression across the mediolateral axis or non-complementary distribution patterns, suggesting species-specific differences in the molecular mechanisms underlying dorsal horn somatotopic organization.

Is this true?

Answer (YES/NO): NO